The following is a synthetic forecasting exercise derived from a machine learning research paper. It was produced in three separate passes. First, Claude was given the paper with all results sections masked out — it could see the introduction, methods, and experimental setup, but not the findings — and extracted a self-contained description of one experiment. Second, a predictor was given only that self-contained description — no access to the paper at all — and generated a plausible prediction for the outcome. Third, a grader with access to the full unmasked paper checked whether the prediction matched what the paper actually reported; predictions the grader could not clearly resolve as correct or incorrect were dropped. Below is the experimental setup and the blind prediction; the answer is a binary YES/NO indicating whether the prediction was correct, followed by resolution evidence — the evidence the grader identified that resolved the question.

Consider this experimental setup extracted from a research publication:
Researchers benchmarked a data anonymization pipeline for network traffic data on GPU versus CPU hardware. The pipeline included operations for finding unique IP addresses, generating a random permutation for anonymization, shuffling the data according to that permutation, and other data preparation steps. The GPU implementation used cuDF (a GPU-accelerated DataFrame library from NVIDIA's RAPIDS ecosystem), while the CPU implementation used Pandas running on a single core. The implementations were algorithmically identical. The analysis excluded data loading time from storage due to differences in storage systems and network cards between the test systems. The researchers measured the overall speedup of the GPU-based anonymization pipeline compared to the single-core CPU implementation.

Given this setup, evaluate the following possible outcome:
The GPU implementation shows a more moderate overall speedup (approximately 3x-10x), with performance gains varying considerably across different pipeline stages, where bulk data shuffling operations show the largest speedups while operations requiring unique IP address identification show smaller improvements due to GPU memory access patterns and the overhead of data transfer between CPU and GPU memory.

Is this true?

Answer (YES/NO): NO